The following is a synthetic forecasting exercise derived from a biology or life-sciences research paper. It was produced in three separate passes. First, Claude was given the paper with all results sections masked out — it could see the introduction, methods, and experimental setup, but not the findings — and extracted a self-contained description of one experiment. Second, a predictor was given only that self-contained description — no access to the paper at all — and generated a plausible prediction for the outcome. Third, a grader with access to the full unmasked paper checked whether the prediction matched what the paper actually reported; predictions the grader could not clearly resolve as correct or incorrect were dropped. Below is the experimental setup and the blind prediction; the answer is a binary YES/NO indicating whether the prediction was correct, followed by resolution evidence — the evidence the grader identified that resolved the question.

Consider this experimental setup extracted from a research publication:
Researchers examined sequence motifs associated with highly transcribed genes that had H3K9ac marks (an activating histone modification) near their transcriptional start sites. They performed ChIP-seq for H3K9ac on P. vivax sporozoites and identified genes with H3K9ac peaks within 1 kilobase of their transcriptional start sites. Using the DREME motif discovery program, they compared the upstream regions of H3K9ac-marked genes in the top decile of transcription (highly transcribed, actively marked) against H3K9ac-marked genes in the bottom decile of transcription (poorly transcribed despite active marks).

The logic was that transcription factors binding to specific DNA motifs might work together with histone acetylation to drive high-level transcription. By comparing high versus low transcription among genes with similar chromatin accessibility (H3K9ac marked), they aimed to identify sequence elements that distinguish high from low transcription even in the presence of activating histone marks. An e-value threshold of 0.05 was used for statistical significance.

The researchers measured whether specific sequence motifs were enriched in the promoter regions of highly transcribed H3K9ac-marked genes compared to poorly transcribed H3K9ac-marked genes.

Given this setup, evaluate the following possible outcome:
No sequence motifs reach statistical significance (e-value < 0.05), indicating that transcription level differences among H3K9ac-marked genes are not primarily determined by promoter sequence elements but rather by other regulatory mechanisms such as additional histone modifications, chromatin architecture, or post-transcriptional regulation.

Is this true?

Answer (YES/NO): NO